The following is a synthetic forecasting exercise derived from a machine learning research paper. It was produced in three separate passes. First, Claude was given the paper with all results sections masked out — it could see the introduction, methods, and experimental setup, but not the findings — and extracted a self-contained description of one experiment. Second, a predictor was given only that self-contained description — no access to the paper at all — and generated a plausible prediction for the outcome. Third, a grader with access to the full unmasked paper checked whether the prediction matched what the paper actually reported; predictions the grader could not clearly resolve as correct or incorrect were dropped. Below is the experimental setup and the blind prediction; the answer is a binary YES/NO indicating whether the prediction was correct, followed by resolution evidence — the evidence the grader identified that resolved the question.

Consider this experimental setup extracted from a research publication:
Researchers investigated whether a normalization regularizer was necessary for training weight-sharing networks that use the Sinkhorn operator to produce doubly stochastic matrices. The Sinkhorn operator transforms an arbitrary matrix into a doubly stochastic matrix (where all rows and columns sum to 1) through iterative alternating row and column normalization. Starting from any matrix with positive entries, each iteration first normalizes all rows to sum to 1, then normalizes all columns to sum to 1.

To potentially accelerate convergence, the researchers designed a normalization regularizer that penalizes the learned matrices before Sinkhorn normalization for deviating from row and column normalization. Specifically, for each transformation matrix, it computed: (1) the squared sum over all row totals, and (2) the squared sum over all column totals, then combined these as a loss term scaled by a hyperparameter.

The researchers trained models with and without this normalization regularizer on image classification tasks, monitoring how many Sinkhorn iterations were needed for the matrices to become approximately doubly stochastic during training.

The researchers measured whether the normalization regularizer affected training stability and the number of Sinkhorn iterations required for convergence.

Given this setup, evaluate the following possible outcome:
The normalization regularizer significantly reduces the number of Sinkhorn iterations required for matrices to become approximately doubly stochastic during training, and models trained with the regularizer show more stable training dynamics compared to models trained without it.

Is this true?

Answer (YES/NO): YES